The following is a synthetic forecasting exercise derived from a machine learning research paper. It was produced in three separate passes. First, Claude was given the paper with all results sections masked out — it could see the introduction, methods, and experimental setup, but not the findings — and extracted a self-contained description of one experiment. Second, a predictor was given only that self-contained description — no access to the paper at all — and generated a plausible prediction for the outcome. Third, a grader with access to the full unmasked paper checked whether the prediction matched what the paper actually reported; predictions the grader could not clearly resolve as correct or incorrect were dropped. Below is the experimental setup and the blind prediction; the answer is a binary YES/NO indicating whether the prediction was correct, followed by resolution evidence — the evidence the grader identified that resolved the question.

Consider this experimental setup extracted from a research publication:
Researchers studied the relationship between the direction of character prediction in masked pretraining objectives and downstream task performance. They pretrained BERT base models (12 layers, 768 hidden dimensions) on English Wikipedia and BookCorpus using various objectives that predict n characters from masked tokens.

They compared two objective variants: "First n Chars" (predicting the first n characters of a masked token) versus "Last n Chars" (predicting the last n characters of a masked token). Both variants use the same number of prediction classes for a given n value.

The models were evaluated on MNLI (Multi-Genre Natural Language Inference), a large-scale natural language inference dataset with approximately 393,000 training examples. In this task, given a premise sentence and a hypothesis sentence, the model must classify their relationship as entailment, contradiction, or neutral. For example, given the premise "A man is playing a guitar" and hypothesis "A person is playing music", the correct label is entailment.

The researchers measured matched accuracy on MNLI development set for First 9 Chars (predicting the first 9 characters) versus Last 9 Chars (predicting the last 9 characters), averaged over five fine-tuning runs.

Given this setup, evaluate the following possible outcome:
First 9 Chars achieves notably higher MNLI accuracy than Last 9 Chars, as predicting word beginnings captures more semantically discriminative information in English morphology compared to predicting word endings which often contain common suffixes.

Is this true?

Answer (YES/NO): NO